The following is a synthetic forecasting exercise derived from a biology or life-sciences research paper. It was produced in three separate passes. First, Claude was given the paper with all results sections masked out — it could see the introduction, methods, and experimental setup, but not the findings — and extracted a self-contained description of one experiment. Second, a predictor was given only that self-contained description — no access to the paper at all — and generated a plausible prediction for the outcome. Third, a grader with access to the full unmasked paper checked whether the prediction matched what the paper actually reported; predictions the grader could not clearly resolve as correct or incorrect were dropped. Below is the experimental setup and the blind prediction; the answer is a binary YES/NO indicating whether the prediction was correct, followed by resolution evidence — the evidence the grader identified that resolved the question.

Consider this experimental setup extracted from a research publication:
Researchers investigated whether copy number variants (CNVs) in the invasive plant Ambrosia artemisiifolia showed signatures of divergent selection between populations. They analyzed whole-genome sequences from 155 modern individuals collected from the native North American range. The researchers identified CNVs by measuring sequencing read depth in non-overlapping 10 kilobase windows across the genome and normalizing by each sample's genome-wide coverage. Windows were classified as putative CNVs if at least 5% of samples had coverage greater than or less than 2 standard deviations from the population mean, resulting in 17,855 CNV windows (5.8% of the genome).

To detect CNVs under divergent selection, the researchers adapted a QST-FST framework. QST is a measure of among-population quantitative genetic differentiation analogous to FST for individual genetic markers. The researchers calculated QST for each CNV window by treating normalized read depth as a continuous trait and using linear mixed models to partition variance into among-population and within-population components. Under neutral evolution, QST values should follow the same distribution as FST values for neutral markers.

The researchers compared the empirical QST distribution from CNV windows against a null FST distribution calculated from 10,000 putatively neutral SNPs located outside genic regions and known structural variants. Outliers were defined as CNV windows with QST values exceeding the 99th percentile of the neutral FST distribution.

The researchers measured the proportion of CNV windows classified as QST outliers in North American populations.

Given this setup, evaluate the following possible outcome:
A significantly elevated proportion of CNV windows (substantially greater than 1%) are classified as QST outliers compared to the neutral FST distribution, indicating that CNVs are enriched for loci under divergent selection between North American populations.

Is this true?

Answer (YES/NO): YES